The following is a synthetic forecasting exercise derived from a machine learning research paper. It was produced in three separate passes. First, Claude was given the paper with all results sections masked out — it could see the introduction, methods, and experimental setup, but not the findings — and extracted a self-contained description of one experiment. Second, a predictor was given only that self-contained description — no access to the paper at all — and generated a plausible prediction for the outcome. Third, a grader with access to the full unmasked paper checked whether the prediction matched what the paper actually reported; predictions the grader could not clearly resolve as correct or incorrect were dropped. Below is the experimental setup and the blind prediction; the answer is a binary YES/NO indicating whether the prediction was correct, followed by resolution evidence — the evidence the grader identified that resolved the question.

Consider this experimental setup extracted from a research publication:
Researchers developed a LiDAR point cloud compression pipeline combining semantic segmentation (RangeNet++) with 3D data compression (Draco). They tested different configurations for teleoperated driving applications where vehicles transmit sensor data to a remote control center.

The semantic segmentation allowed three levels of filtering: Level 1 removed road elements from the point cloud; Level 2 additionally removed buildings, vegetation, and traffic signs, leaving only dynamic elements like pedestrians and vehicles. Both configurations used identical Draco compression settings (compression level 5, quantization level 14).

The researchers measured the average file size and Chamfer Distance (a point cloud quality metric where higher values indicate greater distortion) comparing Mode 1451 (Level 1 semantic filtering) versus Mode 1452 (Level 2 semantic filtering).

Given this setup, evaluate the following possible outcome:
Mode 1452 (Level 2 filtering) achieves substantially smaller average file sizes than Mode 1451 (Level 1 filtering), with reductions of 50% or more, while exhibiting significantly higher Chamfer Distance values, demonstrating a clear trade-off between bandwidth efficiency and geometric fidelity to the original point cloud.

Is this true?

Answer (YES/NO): YES